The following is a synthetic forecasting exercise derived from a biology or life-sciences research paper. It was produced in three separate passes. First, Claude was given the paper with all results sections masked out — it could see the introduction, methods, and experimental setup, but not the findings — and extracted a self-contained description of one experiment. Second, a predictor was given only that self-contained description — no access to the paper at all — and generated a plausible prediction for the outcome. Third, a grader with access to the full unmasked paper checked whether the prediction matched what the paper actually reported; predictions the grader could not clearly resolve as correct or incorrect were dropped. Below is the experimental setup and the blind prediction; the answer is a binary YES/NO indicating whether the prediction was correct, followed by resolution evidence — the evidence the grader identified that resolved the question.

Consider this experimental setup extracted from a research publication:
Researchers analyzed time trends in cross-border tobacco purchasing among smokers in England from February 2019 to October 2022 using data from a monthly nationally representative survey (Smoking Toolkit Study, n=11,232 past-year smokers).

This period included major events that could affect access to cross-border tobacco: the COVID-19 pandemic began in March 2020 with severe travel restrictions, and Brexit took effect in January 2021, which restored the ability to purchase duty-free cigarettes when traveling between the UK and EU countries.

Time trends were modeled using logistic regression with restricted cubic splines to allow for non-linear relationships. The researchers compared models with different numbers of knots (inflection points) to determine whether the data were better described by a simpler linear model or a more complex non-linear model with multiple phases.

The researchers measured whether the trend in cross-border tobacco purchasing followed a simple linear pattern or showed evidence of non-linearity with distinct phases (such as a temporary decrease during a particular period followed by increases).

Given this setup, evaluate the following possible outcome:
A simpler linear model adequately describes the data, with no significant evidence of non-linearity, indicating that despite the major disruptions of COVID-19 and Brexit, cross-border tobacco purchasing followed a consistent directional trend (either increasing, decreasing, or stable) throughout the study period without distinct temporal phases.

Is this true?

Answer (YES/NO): NO